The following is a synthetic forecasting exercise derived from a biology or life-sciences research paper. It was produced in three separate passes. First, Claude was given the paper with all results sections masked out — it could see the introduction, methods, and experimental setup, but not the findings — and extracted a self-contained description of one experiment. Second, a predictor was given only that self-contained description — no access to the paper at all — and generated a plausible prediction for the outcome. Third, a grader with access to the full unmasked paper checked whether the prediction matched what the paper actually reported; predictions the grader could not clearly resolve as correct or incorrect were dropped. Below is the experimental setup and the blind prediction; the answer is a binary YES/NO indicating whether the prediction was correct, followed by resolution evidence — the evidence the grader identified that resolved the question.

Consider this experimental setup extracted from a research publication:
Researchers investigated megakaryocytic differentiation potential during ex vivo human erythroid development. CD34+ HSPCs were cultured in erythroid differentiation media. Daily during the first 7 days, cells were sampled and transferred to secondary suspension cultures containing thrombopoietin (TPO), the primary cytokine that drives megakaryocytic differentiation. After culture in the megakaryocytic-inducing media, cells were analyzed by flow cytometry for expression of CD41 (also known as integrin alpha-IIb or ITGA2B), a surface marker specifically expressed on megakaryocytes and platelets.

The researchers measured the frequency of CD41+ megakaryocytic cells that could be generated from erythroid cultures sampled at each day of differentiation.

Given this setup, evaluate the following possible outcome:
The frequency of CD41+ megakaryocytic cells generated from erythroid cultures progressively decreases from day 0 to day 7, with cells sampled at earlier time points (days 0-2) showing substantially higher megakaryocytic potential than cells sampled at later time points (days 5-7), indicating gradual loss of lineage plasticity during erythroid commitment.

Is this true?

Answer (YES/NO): NO